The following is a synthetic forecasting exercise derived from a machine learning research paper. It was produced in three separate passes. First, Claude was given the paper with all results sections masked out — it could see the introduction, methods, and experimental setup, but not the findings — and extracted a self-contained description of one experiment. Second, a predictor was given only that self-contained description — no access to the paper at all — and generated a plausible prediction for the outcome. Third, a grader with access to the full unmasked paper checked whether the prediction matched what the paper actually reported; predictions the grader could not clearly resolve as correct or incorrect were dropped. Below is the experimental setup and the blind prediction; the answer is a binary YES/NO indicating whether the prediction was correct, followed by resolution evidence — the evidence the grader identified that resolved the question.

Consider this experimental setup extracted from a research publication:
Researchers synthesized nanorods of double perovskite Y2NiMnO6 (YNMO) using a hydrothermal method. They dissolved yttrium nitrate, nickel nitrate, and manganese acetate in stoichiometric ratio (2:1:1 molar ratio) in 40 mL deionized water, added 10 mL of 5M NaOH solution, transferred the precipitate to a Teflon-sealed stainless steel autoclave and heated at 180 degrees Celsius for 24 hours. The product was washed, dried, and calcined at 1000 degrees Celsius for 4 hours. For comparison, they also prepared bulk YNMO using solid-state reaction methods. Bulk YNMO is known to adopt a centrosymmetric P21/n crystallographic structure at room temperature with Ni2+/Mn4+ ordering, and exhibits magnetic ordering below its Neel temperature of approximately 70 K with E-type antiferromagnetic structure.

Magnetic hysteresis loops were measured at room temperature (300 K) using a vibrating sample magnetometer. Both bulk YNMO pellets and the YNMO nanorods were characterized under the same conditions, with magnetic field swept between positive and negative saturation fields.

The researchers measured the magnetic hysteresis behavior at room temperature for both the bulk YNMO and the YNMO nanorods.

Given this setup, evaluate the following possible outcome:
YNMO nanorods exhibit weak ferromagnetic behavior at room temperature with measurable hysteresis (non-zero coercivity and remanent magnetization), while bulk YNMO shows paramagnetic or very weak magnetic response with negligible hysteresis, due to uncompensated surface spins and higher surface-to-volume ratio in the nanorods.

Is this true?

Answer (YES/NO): YES